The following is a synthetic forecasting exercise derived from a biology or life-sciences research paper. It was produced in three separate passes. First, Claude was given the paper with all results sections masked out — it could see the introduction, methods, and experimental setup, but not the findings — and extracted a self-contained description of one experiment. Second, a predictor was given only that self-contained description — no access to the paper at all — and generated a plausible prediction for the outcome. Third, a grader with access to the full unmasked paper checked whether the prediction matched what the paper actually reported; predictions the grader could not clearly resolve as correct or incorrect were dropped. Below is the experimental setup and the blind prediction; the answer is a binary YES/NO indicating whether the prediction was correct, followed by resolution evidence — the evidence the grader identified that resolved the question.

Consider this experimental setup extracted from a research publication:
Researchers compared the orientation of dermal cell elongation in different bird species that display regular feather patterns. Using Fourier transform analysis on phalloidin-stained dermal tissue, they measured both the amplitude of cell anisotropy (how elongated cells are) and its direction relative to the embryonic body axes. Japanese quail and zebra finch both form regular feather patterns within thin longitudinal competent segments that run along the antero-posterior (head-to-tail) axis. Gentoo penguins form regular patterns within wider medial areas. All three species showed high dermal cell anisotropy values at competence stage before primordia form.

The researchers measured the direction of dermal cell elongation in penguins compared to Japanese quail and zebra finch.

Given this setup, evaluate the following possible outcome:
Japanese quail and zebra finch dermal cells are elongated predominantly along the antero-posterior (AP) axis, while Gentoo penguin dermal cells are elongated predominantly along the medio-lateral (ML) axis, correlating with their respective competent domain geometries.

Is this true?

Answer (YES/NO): NO